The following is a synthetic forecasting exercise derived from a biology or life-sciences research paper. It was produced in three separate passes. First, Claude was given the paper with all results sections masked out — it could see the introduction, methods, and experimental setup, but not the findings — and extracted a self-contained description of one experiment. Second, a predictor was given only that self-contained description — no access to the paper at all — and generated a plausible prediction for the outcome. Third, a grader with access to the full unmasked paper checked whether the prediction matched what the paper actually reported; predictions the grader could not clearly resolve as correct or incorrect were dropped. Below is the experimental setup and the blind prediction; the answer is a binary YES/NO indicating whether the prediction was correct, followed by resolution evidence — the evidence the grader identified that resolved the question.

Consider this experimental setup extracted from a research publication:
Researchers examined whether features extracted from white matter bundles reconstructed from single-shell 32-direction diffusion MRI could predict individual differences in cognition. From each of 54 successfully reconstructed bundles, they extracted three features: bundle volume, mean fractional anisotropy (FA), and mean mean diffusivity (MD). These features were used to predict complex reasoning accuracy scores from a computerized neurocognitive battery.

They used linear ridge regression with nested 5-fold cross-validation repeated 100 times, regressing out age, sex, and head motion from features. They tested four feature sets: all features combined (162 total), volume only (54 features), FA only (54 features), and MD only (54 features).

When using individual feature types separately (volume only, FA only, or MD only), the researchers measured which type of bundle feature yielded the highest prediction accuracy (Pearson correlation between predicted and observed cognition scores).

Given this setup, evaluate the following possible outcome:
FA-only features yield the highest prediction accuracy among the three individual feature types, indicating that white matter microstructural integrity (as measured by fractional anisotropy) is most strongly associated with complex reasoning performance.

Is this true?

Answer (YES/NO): NO